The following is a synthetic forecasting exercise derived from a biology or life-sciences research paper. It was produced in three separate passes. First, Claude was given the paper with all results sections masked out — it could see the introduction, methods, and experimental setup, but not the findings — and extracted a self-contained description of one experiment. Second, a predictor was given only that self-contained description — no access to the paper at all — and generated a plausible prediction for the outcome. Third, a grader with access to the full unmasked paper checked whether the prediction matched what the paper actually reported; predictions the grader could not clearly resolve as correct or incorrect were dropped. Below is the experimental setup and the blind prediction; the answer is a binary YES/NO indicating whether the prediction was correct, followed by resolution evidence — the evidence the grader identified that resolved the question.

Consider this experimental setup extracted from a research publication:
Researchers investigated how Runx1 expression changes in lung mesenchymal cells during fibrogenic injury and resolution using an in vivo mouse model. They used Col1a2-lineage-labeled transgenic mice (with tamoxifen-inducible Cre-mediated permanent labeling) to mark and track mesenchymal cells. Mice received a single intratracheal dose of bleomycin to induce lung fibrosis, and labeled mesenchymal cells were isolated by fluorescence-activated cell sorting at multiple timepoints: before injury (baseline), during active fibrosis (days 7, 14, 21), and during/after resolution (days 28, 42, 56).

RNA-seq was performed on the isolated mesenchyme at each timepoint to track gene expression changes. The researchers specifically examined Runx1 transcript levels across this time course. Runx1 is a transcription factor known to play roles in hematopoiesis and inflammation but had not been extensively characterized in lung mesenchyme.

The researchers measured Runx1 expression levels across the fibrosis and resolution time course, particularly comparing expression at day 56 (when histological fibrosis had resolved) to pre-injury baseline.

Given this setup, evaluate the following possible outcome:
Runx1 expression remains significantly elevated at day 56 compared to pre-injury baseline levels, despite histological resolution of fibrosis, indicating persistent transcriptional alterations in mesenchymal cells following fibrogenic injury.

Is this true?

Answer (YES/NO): NO